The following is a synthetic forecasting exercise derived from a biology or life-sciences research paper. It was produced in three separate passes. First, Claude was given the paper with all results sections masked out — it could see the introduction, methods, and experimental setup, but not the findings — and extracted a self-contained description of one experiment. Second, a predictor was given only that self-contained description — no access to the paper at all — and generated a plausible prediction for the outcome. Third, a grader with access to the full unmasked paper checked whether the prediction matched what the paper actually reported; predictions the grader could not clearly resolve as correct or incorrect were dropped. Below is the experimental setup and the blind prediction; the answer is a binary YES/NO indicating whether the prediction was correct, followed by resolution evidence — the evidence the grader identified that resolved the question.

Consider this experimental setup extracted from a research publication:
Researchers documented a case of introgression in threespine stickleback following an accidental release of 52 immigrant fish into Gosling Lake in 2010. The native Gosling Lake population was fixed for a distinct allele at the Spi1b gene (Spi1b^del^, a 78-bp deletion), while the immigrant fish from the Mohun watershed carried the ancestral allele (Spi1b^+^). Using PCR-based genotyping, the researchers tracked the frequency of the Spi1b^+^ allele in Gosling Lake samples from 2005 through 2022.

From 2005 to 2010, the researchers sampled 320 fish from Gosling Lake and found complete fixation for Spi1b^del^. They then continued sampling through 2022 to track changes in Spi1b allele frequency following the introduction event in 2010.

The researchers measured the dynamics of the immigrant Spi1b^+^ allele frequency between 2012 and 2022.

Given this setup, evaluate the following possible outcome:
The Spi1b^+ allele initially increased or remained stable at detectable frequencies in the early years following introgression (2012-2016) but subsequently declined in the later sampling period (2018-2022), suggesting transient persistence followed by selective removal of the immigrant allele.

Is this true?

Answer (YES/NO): NO